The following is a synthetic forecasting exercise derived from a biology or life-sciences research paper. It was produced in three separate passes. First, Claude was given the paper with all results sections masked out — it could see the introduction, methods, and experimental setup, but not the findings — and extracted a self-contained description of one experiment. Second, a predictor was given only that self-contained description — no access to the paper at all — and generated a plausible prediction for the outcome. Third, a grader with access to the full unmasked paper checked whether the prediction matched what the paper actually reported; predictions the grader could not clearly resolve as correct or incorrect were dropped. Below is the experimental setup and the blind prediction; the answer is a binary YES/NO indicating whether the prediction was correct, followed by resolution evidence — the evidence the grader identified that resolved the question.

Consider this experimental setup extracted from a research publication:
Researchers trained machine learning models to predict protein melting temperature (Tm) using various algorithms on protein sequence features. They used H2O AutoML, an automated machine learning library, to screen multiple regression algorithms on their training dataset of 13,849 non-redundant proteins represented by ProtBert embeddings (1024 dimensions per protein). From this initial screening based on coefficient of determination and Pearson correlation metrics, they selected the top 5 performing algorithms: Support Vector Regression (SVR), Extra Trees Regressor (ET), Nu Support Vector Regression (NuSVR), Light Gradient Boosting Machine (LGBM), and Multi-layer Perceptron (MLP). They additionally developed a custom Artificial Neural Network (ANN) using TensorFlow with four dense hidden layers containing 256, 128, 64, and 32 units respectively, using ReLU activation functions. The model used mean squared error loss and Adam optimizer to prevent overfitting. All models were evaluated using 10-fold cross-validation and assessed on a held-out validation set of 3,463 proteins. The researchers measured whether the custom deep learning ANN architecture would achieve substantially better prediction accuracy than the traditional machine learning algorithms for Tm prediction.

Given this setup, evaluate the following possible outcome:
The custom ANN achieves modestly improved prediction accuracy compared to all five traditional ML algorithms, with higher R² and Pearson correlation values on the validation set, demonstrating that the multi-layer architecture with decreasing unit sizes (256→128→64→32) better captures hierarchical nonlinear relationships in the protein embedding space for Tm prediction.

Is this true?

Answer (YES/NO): NO